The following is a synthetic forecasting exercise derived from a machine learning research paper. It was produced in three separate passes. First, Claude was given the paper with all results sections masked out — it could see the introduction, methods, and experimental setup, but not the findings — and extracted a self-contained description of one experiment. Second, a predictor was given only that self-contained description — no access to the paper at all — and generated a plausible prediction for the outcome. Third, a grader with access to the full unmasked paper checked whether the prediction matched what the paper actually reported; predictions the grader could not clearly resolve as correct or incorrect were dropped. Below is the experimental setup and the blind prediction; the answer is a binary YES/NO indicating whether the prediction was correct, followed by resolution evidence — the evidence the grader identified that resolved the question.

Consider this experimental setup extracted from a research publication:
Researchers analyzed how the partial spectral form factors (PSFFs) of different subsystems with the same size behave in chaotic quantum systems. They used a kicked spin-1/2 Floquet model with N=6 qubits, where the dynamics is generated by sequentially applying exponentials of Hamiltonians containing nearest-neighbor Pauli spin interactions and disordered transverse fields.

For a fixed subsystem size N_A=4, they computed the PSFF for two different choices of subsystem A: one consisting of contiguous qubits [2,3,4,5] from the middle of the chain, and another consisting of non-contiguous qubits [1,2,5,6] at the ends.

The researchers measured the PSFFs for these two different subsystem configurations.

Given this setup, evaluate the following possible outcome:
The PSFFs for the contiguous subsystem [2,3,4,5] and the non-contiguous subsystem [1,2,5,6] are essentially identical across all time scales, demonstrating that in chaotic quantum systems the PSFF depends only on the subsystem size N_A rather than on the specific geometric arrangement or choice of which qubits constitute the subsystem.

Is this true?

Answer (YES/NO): YES